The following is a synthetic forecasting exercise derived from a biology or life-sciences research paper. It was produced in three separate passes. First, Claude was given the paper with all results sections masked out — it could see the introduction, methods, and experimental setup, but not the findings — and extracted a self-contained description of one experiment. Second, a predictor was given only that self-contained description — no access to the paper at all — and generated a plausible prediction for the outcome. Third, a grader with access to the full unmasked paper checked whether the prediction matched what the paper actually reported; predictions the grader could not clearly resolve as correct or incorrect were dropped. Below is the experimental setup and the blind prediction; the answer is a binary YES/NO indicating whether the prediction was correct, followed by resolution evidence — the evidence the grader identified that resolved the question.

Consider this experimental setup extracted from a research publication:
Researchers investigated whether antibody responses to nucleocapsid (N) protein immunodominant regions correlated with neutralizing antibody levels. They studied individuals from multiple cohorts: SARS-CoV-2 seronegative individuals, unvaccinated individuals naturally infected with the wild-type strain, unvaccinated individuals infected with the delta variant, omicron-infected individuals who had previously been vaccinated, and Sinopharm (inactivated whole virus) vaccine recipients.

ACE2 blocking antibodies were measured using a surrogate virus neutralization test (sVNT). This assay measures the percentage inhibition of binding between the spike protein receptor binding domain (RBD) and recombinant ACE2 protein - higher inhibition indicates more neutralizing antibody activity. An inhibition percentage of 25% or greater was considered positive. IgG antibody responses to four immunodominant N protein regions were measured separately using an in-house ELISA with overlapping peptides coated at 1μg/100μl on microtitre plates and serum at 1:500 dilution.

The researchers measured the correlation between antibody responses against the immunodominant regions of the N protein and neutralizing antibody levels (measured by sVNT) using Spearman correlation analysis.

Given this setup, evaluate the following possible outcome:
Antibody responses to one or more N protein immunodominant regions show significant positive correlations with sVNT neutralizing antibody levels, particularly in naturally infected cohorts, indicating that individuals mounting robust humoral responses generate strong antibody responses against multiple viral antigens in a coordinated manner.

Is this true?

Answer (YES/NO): NO